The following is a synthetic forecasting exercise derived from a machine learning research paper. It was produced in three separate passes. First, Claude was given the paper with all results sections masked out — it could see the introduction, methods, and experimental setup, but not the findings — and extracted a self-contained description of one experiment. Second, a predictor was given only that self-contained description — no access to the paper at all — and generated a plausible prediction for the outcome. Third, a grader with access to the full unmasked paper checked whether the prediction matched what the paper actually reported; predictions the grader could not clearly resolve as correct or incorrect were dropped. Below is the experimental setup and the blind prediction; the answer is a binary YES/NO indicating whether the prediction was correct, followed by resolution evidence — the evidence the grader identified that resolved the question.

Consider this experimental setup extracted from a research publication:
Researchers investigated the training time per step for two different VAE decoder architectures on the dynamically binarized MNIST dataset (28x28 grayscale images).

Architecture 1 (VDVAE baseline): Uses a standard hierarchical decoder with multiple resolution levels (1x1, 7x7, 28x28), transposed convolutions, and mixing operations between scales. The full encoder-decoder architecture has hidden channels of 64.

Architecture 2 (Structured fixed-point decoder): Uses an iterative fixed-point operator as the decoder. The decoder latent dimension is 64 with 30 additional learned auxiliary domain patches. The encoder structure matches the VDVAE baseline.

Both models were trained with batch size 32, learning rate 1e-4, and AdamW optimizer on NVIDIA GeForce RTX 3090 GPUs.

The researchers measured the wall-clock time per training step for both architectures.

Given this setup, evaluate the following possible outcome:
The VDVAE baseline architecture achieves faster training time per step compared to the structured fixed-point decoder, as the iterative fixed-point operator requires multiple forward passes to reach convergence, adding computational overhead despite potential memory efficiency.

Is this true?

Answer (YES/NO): NO